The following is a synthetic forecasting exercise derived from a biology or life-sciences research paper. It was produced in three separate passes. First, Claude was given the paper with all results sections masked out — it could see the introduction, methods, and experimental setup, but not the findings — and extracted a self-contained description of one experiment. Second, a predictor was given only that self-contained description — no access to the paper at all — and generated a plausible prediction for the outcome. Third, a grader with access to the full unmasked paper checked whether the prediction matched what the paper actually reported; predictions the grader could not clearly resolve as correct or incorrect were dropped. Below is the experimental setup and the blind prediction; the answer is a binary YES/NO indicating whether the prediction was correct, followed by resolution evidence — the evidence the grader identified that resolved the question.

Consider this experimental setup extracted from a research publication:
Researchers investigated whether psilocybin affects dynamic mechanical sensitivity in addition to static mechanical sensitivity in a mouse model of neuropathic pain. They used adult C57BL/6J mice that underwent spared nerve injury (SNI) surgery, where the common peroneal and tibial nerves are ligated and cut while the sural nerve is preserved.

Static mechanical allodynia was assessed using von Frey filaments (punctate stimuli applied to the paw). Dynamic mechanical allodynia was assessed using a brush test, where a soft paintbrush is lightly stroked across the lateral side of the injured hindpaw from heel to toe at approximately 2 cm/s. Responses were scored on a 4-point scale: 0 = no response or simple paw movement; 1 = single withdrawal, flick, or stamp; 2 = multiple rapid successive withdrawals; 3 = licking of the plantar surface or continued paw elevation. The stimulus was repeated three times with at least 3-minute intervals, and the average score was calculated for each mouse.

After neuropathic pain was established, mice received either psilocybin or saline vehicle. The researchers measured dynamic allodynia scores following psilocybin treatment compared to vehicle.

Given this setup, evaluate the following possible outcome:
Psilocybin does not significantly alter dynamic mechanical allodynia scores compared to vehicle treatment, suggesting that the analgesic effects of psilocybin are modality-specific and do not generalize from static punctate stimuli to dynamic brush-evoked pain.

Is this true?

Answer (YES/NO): NO